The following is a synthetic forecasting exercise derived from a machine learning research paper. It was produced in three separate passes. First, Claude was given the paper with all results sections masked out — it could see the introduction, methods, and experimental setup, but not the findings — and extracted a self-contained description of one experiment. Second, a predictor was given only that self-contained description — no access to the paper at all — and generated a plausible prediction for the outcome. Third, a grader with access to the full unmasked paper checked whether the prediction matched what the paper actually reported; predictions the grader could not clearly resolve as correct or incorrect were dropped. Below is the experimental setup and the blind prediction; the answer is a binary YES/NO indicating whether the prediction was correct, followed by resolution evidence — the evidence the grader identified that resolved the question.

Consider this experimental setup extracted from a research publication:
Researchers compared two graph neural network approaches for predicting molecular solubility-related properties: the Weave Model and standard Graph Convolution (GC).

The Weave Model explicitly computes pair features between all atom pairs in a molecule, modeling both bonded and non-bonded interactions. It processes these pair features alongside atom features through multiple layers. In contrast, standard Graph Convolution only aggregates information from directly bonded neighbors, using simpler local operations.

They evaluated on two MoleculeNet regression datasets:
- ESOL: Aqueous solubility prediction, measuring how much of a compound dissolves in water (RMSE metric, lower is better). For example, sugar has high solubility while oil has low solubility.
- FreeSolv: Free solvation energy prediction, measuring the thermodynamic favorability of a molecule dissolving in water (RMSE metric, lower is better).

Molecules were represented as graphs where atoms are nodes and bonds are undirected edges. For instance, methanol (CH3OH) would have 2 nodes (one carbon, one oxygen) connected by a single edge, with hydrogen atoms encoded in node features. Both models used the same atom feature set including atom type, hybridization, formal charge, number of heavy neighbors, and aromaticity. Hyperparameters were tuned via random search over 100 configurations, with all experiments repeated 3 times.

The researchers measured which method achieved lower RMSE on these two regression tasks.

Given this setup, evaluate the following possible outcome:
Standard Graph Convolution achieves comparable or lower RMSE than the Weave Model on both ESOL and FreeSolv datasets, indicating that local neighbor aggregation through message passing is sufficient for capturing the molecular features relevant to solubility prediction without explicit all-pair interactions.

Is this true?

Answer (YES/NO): YES